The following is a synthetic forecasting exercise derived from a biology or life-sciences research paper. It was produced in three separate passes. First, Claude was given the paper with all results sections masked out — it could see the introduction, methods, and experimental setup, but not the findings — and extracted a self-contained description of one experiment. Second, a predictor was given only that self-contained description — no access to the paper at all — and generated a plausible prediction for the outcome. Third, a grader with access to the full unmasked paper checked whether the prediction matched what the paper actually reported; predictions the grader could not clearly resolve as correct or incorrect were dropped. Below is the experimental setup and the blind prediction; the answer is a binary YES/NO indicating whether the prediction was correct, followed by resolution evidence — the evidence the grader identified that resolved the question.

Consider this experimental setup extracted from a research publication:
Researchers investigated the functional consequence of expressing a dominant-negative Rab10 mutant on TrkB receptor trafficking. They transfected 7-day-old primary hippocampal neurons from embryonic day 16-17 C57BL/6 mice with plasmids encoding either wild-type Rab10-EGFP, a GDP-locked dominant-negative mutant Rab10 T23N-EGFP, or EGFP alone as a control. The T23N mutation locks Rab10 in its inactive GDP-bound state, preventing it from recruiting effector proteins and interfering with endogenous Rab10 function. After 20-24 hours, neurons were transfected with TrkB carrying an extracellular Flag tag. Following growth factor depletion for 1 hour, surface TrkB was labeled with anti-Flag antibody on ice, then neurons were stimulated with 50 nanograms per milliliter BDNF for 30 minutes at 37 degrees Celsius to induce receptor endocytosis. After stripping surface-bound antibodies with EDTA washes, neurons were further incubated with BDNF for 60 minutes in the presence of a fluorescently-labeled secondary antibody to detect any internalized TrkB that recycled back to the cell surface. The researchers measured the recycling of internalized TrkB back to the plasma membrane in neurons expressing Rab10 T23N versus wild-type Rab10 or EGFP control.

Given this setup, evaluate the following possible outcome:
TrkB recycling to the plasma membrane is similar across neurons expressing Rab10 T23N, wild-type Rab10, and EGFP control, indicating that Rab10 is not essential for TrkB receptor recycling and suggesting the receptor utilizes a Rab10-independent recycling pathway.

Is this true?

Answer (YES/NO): YES